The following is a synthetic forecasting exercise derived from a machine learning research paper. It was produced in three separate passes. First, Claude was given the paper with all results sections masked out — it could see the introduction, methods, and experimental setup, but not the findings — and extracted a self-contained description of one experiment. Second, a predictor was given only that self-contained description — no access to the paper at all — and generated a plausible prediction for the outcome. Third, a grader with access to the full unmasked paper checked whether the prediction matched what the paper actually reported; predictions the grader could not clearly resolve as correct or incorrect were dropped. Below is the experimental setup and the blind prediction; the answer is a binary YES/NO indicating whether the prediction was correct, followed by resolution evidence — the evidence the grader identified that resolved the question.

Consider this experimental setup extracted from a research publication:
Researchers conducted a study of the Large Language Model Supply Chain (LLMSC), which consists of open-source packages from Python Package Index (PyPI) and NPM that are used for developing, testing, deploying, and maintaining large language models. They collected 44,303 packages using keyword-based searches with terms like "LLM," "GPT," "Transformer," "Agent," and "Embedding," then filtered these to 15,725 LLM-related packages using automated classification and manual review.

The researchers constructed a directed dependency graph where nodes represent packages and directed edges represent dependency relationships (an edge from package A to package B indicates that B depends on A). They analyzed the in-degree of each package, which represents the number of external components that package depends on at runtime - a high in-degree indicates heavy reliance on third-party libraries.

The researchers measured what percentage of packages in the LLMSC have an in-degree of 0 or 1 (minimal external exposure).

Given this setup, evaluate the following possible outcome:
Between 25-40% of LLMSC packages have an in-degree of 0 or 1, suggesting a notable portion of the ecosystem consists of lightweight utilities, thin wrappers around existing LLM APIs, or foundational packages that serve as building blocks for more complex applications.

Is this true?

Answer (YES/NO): NO